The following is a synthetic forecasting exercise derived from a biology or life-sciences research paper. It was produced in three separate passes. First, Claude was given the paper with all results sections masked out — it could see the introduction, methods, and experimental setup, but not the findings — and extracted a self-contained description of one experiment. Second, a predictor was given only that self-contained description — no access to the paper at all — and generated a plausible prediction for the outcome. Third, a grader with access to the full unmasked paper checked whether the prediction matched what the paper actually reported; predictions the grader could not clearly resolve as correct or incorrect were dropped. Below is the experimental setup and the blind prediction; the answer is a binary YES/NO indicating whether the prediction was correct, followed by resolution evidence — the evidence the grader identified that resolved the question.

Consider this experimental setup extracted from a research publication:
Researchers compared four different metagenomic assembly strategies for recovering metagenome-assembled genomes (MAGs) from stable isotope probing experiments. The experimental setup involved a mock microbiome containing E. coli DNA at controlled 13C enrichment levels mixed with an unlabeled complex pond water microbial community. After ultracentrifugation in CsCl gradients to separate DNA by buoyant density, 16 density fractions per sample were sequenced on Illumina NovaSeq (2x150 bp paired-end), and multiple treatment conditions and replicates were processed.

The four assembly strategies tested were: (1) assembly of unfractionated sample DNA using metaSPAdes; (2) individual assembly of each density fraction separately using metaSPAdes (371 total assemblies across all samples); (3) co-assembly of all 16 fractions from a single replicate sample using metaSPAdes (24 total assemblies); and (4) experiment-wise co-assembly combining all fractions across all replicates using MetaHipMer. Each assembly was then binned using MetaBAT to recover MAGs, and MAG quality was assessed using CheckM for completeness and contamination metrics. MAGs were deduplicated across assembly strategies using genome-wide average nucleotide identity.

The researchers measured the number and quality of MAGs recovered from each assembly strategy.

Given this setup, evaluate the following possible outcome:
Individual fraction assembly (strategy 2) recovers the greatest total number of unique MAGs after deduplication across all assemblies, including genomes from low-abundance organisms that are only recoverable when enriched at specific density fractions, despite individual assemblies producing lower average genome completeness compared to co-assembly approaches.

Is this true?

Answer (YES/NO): NO